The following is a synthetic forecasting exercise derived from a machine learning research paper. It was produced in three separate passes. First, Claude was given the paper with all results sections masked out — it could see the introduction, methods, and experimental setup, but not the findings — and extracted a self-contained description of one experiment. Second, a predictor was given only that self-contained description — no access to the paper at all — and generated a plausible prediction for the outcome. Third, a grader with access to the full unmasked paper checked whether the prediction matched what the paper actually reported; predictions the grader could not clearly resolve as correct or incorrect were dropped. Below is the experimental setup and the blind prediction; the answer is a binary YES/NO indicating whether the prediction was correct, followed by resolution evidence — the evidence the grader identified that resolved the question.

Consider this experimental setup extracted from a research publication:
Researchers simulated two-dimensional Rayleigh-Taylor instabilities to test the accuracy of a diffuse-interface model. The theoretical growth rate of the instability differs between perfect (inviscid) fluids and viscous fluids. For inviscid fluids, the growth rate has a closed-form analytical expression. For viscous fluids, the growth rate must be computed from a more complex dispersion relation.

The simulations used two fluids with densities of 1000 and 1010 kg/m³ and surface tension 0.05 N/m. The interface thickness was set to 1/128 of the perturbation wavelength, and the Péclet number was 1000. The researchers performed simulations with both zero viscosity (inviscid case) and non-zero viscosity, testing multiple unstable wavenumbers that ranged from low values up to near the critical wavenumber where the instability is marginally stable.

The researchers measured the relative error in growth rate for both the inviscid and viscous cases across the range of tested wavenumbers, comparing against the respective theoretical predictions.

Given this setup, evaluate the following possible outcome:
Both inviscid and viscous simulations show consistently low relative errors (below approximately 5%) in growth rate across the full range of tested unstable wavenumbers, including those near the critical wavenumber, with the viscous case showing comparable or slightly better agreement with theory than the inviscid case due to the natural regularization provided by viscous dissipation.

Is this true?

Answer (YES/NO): NO